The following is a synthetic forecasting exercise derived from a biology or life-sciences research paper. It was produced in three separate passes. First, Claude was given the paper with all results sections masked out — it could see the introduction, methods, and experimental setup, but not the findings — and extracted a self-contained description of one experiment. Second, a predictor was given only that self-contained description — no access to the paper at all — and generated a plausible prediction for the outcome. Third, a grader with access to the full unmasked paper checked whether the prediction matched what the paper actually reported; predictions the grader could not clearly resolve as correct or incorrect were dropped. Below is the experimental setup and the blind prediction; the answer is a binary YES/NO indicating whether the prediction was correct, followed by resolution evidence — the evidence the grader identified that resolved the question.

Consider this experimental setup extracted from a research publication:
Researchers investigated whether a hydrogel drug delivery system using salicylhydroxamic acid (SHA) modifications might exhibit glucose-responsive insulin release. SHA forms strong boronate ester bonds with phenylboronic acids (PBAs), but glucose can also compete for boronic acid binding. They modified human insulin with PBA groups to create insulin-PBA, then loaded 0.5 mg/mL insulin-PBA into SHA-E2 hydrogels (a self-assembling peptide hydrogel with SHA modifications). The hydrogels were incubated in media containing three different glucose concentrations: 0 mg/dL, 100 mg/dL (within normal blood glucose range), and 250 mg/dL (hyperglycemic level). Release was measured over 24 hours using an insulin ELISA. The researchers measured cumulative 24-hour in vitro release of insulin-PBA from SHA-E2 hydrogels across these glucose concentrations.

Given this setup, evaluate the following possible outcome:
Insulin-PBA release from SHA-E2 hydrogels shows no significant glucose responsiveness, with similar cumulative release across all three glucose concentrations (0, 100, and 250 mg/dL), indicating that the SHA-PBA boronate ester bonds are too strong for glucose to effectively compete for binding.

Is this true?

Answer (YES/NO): NO